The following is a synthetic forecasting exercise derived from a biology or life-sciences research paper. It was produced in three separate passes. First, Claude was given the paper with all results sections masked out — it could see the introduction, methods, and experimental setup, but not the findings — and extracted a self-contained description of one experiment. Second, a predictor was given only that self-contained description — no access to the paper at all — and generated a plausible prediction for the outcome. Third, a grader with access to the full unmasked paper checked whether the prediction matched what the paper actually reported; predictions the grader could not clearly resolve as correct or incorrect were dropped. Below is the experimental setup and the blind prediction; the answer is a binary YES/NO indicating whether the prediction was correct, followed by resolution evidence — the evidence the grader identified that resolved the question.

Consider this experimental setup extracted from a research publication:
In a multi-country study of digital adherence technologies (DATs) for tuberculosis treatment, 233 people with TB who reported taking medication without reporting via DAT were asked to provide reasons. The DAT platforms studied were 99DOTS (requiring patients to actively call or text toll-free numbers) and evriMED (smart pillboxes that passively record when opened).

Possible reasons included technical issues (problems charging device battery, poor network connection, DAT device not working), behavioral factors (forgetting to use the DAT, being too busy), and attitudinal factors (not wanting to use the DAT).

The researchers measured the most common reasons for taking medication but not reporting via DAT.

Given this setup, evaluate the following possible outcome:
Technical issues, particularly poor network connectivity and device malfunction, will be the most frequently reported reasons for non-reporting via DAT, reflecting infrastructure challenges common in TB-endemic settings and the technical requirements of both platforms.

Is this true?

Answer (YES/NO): NO